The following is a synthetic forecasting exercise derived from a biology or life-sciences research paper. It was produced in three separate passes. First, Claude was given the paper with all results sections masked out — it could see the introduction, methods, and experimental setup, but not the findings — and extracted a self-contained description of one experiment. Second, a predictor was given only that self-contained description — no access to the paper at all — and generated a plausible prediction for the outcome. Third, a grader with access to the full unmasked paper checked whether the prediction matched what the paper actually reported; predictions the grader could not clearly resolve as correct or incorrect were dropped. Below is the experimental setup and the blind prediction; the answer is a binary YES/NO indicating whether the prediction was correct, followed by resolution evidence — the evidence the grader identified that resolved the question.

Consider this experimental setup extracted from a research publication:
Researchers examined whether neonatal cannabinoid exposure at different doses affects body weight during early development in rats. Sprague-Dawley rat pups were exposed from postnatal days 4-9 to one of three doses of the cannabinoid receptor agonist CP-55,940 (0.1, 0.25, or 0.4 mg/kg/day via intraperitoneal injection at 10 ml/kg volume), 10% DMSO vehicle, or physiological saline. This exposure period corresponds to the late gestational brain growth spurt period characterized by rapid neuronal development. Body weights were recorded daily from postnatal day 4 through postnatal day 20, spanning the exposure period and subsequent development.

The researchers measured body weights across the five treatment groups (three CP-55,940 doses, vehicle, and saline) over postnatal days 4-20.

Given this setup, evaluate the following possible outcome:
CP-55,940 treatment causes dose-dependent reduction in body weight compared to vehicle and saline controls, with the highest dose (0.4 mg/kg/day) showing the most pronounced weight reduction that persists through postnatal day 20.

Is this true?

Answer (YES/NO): NO